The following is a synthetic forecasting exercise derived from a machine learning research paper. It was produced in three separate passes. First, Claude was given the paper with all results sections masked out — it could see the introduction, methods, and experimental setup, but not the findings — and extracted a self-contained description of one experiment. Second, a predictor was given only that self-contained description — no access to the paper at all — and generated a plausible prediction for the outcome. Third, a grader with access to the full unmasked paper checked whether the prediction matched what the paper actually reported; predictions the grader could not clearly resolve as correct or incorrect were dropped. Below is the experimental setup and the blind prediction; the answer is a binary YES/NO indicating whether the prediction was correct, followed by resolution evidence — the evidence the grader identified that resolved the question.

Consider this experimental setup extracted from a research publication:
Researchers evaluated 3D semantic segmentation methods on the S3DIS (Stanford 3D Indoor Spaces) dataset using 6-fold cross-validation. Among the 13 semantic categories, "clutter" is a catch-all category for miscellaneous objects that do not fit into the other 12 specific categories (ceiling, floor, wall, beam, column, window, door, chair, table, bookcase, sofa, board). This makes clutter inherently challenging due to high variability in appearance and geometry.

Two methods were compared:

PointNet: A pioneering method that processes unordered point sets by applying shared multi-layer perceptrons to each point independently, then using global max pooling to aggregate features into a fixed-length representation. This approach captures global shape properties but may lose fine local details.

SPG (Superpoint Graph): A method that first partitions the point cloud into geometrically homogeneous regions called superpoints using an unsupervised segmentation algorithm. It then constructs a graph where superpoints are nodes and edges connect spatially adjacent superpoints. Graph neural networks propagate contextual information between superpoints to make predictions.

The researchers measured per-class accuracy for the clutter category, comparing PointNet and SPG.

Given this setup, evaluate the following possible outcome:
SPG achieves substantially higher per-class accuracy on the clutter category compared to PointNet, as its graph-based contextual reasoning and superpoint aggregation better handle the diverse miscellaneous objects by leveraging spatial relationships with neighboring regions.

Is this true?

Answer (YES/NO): YES